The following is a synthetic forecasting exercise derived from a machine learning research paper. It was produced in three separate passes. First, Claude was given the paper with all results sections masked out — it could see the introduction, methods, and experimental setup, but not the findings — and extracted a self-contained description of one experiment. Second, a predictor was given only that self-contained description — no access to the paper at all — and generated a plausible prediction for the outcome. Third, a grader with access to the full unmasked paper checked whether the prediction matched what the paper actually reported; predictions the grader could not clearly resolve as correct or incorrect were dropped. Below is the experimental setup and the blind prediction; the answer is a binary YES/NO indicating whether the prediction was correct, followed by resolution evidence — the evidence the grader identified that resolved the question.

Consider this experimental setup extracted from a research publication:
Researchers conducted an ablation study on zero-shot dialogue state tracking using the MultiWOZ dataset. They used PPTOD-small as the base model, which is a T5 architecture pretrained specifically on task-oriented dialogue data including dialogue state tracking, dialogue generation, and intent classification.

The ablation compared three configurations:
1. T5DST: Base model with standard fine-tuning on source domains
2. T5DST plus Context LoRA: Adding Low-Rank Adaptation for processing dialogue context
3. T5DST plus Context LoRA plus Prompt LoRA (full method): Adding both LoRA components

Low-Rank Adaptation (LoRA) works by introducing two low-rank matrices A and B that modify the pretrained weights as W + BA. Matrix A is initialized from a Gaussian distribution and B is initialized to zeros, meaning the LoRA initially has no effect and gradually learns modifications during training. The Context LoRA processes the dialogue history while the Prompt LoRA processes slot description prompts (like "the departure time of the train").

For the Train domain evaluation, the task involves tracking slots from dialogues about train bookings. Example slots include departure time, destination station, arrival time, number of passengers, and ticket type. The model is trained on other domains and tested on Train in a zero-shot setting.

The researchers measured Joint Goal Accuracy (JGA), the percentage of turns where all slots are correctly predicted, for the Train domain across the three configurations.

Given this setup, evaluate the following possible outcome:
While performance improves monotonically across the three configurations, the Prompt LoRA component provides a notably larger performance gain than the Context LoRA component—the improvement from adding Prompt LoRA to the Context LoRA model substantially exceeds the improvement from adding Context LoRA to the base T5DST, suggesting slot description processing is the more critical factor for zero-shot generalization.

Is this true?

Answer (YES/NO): NO